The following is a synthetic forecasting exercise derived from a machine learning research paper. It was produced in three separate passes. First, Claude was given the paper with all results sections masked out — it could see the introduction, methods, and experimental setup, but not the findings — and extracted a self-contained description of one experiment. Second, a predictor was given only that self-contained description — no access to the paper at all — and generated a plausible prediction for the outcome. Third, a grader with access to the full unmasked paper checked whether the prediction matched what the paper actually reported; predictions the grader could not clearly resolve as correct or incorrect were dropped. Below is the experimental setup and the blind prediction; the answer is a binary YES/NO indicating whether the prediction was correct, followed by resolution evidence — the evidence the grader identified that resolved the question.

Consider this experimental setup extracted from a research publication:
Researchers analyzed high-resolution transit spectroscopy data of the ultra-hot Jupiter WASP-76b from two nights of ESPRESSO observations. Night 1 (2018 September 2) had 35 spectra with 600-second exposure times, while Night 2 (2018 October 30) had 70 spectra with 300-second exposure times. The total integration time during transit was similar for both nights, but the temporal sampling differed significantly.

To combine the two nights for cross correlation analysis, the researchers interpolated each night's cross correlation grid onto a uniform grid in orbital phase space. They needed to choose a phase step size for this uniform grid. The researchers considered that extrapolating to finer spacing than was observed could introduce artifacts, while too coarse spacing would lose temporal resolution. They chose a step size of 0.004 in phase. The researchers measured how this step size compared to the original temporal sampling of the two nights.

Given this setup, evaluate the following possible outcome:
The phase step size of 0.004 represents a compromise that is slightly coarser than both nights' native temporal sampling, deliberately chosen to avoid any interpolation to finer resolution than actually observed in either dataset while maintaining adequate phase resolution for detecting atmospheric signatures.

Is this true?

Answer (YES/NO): NO